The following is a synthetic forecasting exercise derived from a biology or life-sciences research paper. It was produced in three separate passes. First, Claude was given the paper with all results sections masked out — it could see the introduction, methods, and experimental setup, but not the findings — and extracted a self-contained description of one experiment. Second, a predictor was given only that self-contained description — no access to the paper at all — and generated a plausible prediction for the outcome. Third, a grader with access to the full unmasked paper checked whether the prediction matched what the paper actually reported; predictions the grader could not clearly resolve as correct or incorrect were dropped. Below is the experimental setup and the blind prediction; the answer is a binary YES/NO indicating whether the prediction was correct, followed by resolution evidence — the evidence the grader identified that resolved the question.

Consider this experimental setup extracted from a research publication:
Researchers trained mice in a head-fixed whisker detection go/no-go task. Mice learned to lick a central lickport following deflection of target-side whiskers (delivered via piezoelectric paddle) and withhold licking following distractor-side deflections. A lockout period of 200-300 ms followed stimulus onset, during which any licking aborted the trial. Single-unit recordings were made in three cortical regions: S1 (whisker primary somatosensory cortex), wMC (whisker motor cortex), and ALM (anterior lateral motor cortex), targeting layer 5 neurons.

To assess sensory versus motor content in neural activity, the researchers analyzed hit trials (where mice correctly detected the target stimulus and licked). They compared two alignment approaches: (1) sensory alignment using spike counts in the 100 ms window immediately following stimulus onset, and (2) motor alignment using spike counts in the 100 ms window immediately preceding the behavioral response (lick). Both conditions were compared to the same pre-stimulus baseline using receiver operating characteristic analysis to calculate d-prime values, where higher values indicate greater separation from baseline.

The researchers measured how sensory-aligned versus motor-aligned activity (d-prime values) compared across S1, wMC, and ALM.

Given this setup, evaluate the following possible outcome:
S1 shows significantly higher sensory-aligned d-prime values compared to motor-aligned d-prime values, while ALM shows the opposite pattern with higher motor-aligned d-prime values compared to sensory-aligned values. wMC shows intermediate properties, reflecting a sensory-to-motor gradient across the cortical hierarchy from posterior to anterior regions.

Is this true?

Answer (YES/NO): NO